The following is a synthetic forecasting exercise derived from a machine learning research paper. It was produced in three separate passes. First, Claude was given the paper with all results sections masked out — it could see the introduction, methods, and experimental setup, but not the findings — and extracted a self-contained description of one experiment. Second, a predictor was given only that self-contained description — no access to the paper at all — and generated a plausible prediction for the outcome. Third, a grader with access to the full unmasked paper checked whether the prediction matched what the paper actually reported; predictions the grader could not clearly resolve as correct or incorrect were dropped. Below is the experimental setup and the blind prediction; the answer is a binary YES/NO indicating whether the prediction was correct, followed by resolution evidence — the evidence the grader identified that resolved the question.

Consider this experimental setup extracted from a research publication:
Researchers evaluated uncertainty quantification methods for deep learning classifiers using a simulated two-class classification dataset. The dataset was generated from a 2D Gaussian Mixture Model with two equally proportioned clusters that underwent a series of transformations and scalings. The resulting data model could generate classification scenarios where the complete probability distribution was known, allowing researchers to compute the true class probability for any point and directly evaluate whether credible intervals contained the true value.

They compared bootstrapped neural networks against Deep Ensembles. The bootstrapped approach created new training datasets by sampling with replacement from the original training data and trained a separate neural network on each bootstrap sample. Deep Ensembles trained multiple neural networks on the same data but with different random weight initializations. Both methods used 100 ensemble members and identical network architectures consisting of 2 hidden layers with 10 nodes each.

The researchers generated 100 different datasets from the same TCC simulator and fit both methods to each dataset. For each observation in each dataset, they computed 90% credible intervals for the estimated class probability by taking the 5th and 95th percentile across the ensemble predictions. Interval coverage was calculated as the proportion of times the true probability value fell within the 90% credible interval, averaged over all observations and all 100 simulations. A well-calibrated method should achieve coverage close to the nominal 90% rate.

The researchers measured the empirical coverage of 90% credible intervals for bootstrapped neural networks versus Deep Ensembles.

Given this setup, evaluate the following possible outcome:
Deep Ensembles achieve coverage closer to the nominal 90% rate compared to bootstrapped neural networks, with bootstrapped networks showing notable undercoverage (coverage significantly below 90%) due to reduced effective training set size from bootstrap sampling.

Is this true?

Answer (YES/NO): NO